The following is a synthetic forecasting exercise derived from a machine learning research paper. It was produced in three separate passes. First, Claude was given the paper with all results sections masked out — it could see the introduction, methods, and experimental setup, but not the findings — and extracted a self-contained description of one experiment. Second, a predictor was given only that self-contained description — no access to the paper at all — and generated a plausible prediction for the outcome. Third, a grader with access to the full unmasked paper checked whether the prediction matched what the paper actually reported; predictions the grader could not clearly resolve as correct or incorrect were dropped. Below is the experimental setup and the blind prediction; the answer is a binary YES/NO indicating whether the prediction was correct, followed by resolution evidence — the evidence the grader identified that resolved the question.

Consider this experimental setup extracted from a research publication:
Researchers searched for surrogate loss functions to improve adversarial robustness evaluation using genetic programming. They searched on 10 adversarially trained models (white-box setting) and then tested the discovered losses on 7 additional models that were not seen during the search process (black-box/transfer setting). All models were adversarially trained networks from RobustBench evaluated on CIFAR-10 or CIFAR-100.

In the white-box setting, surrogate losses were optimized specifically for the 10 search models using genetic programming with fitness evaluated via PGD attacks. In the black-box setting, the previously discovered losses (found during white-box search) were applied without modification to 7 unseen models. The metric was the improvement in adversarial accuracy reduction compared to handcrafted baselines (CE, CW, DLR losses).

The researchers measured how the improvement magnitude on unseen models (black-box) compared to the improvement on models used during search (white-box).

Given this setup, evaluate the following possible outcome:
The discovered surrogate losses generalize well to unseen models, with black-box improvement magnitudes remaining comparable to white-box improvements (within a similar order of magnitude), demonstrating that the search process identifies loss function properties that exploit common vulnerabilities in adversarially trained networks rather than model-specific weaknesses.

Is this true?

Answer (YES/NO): YES